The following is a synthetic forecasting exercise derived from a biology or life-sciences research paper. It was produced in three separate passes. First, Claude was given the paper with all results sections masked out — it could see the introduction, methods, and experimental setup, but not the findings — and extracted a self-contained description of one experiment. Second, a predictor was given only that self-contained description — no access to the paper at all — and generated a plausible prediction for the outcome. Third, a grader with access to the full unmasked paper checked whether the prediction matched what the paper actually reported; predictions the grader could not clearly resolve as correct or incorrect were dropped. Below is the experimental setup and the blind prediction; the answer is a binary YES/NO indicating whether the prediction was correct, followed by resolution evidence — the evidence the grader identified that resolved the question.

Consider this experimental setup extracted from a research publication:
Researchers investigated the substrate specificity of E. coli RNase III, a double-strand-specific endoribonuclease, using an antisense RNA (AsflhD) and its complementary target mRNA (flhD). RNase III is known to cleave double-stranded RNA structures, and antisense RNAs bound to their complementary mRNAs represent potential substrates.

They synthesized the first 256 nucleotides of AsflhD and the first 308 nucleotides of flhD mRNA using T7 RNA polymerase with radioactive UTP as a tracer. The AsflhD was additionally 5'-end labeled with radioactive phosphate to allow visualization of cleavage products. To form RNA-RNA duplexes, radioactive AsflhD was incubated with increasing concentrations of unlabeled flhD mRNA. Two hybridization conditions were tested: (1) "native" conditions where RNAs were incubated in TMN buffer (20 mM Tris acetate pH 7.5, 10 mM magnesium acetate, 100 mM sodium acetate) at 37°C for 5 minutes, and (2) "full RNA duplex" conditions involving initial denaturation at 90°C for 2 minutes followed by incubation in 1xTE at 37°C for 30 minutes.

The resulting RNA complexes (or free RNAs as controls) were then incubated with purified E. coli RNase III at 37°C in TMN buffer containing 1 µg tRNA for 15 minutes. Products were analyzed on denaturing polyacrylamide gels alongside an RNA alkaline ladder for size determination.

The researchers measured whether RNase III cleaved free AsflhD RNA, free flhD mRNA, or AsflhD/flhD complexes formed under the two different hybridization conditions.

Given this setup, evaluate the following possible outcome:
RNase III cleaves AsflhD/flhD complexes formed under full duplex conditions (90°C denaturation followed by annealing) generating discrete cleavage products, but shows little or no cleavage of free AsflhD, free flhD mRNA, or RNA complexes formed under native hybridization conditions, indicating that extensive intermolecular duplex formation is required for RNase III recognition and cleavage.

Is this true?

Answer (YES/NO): NO